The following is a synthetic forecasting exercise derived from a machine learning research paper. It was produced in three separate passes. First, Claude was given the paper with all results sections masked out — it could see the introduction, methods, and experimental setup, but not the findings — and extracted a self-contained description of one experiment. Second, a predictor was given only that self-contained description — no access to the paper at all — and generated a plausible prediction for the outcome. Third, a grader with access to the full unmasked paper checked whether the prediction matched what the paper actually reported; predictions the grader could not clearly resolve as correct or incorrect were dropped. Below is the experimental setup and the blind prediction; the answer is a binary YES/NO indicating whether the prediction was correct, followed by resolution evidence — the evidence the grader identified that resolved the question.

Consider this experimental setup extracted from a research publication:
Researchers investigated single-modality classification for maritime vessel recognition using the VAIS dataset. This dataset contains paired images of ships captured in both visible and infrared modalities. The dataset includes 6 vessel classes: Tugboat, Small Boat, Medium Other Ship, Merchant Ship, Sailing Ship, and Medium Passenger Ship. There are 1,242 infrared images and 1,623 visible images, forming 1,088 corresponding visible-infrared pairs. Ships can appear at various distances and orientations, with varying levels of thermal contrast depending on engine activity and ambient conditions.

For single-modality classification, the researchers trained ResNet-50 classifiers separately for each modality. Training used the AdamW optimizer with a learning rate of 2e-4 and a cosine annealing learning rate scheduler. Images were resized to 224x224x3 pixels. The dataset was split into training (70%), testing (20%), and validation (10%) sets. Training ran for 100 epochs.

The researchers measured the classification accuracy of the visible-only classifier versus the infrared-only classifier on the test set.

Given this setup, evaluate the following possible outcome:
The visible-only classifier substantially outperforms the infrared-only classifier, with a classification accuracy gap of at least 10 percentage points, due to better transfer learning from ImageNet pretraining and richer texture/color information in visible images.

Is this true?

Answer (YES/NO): NO